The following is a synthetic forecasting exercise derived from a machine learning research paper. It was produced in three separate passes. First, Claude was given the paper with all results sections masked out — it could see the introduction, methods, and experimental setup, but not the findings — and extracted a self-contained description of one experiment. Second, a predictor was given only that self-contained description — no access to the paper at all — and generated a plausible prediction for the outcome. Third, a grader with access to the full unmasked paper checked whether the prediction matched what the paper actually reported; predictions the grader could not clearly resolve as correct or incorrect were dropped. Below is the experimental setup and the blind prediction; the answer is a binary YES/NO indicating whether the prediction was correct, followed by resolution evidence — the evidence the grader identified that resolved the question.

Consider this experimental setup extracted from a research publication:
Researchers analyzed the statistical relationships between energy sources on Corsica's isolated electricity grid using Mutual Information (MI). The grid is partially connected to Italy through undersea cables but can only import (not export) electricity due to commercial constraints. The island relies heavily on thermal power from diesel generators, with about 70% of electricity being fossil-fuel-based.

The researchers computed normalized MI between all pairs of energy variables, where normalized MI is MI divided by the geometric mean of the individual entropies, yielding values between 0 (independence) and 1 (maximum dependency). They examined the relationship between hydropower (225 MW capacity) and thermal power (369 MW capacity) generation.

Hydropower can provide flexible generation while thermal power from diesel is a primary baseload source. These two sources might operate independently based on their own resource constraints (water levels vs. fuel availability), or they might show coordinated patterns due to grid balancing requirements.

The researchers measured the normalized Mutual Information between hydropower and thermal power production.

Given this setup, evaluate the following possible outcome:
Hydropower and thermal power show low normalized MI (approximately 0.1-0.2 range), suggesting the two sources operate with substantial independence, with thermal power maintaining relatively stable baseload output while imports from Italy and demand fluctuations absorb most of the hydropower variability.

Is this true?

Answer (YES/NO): NO